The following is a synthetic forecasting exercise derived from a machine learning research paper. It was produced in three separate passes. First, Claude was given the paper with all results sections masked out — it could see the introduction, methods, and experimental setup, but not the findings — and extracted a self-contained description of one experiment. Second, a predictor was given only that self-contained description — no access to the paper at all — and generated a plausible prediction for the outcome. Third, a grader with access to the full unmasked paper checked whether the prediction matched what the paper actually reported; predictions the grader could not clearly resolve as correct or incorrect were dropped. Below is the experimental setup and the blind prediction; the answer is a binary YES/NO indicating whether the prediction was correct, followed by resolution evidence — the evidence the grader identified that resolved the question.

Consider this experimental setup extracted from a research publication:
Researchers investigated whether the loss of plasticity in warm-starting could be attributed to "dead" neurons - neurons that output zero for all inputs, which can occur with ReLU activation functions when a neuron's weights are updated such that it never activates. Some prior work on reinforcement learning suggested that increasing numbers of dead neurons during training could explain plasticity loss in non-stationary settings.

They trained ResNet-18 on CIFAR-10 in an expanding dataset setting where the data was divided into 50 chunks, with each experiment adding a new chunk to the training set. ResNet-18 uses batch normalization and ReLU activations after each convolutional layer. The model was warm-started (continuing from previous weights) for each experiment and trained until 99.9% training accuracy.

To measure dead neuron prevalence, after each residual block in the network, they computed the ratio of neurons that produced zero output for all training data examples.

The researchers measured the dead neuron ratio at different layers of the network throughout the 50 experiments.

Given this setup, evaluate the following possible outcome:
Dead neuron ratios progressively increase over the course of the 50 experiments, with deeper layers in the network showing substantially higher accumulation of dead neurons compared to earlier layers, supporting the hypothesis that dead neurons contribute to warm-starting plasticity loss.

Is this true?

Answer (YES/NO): NO